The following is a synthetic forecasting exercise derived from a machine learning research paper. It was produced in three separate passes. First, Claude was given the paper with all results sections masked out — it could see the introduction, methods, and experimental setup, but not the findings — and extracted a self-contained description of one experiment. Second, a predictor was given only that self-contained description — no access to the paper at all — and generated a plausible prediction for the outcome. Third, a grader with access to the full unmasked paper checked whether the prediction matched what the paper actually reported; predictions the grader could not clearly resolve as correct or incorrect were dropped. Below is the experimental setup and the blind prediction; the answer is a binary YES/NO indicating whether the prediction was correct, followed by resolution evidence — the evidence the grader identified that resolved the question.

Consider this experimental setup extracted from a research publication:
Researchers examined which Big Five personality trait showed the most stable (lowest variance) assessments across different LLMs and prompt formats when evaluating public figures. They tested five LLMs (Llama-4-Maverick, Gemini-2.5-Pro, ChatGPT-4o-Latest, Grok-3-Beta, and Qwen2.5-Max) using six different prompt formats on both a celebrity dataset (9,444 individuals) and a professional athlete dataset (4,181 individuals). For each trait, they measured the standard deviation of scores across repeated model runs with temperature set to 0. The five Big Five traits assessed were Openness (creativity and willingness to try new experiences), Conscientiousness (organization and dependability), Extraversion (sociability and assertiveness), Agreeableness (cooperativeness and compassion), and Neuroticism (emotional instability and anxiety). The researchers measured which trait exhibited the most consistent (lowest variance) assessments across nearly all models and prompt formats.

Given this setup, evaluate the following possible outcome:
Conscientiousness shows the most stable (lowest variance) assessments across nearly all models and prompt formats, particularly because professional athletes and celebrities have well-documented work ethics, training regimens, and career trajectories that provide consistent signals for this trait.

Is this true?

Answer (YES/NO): NO